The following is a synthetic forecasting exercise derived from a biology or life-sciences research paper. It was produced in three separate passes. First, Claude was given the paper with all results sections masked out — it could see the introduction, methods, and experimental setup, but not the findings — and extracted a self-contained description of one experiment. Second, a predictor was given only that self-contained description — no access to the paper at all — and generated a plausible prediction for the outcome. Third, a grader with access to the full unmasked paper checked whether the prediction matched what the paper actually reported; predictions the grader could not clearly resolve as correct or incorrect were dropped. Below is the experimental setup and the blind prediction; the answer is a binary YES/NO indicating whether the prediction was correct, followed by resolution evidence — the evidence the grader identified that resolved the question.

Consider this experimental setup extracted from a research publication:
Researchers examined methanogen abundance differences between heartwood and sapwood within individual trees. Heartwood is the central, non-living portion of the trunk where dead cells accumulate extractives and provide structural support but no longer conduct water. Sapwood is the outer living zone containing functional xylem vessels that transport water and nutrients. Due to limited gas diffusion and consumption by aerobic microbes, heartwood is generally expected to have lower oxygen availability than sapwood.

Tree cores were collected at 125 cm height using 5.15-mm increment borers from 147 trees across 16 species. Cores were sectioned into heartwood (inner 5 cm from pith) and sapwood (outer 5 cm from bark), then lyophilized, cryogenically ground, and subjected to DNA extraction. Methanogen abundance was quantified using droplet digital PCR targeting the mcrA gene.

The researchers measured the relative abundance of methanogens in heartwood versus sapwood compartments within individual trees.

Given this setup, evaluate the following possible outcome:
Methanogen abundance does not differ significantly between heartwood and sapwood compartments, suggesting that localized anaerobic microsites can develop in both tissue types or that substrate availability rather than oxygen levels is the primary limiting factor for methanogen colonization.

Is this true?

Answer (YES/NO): NO